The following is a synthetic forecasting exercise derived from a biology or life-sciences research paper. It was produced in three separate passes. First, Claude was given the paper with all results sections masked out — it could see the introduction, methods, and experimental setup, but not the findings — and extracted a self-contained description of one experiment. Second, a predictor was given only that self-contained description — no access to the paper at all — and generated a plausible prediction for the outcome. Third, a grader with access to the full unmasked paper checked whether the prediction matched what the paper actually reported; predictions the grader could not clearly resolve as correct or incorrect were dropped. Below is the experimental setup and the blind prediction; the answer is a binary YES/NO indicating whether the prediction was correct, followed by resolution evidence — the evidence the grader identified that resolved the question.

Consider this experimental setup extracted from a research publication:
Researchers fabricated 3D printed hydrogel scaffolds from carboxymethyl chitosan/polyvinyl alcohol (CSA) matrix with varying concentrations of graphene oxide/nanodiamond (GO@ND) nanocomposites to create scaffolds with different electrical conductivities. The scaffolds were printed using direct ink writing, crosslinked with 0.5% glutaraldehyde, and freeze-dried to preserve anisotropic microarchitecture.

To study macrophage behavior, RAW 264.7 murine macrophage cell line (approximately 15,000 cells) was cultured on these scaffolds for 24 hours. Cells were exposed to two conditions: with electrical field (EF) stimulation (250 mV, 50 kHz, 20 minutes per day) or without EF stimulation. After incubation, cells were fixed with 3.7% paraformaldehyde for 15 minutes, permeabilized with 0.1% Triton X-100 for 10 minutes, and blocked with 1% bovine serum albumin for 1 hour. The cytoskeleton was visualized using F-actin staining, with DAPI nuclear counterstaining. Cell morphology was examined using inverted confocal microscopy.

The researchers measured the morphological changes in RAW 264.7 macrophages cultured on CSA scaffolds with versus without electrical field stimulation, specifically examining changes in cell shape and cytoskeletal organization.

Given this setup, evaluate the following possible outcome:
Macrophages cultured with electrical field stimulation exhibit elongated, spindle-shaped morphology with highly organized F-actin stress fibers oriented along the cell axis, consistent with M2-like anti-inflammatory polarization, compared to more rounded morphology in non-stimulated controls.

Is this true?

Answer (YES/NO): YES